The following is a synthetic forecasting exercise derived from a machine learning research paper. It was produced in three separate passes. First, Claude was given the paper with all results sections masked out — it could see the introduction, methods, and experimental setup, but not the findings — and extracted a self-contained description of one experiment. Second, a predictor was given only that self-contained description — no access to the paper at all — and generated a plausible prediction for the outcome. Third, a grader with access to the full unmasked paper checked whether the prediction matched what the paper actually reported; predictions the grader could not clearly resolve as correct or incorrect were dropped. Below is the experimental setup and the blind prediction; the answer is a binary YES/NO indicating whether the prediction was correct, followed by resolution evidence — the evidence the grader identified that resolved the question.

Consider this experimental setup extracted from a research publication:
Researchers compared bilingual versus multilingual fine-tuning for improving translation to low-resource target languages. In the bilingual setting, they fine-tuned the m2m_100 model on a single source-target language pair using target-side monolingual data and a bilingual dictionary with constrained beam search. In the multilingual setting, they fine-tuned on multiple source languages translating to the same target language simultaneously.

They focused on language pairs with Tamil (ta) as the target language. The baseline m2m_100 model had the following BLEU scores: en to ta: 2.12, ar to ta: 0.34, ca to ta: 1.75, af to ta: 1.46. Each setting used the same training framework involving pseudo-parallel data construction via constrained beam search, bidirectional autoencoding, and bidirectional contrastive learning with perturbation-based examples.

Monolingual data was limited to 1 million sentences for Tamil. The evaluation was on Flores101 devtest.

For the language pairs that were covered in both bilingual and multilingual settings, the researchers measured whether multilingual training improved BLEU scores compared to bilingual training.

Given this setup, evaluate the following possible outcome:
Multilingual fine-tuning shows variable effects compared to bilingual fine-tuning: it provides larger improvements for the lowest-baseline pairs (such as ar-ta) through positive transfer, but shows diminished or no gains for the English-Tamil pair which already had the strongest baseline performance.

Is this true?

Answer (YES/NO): NO